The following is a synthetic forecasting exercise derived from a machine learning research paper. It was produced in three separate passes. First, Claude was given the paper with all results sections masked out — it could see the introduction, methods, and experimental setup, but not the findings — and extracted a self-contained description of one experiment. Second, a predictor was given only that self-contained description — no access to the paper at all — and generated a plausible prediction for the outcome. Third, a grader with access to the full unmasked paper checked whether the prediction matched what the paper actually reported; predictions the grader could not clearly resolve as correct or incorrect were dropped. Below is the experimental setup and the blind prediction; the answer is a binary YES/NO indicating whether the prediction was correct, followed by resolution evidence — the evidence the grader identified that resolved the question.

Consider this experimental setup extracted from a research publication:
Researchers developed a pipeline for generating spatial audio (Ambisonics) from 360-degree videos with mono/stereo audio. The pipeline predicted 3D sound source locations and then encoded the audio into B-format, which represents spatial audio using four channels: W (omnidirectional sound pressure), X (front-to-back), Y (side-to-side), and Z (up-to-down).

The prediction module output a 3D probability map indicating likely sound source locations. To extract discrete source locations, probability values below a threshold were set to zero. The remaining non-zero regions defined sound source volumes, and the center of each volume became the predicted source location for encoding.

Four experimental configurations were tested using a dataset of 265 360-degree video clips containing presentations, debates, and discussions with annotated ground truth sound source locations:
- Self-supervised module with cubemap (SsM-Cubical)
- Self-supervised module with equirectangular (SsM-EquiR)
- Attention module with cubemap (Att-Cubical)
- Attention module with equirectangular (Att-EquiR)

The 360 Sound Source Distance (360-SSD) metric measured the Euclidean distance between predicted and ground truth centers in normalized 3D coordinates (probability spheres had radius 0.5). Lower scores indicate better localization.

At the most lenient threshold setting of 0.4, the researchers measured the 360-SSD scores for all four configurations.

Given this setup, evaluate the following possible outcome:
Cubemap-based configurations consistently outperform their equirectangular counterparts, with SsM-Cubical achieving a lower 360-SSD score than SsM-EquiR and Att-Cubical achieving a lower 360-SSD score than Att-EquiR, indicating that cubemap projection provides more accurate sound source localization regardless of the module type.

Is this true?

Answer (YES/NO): YES